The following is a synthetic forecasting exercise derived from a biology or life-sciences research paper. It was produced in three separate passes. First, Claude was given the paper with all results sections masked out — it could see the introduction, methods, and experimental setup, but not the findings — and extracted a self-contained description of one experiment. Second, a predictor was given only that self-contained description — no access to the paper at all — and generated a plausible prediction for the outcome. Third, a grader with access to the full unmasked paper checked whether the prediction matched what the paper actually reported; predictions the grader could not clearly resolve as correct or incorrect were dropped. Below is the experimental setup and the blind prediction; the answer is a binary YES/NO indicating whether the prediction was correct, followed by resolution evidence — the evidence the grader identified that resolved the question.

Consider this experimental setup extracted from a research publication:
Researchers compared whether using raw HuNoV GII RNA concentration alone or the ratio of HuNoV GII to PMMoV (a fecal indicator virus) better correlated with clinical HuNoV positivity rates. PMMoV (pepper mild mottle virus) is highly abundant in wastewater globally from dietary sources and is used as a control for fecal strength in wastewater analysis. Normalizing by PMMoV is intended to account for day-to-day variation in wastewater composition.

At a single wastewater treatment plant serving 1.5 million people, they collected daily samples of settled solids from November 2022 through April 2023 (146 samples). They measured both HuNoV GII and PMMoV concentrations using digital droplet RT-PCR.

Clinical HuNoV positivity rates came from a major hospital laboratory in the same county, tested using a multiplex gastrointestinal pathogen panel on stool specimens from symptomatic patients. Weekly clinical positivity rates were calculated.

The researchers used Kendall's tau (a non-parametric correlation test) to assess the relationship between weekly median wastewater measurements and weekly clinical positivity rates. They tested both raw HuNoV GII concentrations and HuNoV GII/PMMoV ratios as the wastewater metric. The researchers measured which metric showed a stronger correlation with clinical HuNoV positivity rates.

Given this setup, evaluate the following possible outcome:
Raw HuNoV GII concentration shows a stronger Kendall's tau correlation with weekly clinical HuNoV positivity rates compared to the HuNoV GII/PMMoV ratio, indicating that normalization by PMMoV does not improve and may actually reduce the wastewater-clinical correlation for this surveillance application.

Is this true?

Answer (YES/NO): YES